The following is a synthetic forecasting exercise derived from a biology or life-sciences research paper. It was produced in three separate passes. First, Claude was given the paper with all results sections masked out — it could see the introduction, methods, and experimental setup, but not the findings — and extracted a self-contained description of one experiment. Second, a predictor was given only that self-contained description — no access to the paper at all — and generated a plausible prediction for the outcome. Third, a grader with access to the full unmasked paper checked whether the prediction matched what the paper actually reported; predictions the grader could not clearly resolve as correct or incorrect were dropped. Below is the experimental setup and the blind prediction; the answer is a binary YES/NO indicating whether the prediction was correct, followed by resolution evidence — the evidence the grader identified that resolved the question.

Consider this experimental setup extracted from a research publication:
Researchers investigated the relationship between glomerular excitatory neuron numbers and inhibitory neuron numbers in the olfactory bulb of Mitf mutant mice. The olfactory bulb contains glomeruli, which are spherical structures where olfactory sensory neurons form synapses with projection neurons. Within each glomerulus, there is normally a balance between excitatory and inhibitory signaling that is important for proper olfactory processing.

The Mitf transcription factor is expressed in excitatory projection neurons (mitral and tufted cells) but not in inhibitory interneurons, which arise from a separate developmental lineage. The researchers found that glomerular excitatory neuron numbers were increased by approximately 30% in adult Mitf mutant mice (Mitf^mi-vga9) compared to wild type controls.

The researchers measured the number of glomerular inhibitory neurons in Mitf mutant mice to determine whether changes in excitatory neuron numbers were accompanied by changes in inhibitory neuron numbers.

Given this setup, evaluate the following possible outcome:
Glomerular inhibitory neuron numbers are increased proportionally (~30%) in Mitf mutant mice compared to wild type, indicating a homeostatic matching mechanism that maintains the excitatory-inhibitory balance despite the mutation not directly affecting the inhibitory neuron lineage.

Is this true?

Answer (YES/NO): YES